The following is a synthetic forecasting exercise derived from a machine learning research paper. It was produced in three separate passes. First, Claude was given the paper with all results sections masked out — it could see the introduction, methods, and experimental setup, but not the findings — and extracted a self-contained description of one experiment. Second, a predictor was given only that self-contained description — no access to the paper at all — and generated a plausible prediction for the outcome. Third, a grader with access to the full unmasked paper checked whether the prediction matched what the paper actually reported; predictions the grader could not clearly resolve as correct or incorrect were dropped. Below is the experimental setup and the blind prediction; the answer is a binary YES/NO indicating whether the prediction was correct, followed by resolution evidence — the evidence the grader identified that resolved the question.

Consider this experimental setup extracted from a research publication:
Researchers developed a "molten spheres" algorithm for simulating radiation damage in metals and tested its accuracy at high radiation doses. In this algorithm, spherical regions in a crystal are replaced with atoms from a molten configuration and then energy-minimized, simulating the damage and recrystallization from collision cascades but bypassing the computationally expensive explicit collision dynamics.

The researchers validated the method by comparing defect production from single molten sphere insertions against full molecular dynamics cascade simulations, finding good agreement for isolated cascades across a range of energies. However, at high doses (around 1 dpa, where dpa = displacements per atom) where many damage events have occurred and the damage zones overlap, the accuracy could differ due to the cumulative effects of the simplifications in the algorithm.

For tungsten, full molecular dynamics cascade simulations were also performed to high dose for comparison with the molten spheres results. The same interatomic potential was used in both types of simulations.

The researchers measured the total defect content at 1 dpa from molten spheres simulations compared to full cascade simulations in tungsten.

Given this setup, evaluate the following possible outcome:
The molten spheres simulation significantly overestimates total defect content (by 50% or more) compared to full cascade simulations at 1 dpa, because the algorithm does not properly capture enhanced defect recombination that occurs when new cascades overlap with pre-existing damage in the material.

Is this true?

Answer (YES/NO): NO